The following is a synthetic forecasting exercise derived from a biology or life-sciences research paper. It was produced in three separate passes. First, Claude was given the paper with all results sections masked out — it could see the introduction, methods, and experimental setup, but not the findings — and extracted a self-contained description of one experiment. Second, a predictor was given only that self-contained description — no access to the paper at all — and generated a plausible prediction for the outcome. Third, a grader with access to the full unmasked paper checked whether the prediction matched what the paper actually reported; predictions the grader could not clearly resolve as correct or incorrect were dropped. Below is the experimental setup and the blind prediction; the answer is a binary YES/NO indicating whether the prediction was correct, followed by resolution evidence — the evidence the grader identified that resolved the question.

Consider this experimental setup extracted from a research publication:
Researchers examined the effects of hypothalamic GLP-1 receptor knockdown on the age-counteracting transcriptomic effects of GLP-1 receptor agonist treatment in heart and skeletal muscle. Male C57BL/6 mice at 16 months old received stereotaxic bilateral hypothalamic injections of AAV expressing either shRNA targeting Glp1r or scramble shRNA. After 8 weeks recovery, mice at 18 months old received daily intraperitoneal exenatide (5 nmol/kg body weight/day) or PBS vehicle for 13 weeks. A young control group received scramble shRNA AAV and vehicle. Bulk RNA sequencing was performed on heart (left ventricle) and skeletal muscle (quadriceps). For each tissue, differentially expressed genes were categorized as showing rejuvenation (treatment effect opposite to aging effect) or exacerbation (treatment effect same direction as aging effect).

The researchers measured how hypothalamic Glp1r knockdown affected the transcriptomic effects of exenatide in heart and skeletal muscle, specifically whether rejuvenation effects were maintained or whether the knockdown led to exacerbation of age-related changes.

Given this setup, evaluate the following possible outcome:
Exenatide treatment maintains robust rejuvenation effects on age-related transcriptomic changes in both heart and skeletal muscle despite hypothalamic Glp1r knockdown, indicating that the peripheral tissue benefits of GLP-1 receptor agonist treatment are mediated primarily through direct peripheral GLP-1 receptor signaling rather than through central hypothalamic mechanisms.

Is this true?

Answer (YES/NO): NO